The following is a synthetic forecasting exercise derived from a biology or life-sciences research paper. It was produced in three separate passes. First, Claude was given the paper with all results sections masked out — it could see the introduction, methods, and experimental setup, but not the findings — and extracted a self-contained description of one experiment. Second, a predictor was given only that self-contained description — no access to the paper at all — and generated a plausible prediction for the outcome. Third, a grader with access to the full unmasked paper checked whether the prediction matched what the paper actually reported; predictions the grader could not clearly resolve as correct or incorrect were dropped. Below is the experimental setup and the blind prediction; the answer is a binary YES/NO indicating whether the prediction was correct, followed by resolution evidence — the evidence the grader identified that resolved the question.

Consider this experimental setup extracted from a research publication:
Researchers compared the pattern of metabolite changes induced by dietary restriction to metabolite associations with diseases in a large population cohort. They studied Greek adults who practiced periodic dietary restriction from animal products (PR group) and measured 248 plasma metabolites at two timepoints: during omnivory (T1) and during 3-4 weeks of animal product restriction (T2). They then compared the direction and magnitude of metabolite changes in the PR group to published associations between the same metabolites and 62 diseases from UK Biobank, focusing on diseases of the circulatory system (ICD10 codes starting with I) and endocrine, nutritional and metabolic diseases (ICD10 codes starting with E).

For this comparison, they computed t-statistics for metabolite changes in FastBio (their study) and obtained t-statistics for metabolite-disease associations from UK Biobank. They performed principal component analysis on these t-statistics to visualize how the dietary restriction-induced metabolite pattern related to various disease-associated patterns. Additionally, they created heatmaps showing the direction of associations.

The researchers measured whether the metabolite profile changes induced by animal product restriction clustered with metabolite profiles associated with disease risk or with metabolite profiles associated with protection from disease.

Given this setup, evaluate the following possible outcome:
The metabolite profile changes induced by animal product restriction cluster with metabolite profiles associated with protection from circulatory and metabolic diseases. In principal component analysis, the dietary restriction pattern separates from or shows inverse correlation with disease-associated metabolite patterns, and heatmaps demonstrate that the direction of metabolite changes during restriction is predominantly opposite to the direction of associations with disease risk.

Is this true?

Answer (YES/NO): YES